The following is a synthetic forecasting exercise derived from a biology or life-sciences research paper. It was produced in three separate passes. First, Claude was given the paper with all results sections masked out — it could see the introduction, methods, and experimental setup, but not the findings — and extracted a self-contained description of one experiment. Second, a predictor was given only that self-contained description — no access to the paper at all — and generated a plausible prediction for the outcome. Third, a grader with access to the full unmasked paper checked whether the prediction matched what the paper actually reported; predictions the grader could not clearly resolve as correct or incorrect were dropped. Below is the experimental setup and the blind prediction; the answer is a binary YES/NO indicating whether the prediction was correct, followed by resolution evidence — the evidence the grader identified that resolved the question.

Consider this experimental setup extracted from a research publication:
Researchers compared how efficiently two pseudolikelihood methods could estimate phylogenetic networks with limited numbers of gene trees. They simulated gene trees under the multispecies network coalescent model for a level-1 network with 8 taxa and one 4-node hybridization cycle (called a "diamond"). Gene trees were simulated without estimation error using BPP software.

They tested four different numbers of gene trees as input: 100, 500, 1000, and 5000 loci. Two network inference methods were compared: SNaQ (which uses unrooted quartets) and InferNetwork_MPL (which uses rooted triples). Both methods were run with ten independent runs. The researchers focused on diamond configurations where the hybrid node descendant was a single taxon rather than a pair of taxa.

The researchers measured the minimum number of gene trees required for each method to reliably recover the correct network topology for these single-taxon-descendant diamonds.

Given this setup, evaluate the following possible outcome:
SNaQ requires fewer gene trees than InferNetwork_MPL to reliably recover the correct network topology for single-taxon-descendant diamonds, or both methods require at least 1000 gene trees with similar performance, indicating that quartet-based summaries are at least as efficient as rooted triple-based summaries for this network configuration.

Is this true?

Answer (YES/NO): NO